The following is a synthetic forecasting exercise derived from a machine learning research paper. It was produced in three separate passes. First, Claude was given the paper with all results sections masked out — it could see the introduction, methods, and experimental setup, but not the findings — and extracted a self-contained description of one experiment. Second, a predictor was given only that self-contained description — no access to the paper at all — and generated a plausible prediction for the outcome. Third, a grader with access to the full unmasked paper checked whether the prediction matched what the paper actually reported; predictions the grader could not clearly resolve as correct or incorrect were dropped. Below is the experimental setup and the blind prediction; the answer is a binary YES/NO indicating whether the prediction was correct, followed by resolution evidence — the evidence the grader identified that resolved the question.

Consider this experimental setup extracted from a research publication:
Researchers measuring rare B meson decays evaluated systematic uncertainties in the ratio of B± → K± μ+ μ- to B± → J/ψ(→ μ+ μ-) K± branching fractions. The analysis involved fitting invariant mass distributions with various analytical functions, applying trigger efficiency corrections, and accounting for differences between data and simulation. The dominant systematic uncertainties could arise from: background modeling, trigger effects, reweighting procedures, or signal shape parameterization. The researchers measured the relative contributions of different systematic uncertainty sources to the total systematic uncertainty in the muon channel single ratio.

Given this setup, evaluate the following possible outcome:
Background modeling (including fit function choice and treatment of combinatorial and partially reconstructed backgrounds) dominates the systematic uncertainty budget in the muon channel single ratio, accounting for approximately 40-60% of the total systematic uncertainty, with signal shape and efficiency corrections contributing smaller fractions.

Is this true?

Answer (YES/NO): YES